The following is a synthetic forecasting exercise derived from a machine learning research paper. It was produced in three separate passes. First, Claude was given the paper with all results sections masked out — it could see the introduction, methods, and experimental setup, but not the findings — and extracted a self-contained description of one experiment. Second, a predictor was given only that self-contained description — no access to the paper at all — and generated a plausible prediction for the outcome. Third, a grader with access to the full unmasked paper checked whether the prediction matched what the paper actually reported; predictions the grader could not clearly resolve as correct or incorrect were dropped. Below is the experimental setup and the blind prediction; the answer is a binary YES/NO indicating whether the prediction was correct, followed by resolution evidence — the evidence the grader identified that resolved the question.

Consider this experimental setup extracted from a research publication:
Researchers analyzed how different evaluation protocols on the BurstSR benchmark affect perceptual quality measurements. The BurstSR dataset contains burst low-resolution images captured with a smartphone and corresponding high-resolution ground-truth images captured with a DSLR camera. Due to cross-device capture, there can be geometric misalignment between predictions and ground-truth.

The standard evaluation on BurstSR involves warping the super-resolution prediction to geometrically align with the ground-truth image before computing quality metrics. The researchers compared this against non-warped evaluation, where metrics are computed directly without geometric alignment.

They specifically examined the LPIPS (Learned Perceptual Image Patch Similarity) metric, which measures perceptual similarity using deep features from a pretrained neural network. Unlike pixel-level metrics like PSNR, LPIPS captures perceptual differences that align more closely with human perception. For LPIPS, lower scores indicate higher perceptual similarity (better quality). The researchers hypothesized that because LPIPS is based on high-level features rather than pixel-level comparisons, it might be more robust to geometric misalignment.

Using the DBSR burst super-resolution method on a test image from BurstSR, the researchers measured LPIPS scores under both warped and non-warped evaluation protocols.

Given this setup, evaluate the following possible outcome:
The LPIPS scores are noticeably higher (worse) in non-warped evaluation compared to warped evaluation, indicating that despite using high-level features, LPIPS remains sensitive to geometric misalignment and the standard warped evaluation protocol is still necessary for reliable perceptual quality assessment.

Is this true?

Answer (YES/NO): YES